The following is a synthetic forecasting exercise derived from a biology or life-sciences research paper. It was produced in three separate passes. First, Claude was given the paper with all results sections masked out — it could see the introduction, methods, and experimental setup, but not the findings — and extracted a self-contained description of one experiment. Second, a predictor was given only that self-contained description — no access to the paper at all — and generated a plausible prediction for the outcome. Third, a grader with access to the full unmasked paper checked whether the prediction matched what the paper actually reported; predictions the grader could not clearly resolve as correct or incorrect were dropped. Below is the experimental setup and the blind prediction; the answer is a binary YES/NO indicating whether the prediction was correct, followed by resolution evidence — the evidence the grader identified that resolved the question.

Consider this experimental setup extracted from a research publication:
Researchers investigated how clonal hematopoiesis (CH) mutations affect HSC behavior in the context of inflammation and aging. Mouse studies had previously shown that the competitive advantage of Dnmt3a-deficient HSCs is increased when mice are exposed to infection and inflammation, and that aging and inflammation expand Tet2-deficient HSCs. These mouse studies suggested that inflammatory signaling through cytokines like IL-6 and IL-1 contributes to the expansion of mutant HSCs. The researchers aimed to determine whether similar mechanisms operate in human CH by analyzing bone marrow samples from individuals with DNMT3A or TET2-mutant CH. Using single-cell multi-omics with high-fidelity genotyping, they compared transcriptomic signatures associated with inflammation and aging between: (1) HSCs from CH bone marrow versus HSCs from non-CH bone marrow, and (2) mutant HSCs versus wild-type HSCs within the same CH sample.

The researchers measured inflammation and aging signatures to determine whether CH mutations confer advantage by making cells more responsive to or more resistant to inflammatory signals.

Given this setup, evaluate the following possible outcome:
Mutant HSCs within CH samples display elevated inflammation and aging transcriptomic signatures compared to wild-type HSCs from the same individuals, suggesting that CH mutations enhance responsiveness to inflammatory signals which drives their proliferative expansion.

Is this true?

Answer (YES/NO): NO